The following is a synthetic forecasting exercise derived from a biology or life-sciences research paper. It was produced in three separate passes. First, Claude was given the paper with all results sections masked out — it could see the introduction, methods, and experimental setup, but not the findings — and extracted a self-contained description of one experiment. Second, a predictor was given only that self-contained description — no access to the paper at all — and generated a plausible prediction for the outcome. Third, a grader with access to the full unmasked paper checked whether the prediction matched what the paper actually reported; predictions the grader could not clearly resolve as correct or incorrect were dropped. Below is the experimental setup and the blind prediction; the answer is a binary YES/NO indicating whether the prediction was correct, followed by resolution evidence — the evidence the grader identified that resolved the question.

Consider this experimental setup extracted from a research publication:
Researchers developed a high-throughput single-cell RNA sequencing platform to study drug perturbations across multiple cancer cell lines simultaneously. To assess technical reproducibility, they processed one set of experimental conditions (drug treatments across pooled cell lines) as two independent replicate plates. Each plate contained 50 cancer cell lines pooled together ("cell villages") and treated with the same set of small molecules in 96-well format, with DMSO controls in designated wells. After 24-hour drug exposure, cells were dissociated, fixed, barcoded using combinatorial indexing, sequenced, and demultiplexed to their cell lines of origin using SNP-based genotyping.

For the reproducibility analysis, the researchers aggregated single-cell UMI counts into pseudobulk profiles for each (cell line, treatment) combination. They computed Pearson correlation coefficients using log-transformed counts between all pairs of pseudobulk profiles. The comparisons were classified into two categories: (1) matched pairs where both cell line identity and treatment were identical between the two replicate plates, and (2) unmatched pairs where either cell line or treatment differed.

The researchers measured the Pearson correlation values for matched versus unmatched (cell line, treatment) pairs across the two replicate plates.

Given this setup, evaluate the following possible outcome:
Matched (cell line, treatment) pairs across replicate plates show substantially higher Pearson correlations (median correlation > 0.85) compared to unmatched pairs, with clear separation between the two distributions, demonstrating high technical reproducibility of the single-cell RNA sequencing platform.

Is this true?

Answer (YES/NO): YES